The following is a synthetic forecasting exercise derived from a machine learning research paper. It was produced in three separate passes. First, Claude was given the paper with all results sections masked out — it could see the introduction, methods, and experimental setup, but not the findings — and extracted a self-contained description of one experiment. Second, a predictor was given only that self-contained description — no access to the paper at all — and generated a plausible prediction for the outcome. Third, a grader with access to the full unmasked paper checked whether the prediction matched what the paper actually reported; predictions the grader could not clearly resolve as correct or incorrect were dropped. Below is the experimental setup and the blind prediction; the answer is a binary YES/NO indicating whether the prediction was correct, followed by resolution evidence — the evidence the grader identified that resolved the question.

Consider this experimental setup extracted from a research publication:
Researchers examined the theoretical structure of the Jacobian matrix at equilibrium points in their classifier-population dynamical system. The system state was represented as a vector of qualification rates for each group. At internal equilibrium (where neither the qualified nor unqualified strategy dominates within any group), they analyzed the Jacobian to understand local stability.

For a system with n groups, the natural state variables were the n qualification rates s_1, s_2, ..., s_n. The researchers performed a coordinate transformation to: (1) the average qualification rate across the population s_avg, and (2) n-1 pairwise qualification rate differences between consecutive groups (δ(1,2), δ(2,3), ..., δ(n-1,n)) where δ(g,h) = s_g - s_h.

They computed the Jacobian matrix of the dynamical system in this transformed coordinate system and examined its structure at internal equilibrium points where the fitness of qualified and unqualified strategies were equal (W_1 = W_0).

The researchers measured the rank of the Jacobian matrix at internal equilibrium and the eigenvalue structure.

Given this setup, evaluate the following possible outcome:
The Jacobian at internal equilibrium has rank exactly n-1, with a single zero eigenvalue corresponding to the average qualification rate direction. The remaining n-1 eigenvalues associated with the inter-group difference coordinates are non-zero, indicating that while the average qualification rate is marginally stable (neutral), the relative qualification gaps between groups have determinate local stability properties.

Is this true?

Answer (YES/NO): NO